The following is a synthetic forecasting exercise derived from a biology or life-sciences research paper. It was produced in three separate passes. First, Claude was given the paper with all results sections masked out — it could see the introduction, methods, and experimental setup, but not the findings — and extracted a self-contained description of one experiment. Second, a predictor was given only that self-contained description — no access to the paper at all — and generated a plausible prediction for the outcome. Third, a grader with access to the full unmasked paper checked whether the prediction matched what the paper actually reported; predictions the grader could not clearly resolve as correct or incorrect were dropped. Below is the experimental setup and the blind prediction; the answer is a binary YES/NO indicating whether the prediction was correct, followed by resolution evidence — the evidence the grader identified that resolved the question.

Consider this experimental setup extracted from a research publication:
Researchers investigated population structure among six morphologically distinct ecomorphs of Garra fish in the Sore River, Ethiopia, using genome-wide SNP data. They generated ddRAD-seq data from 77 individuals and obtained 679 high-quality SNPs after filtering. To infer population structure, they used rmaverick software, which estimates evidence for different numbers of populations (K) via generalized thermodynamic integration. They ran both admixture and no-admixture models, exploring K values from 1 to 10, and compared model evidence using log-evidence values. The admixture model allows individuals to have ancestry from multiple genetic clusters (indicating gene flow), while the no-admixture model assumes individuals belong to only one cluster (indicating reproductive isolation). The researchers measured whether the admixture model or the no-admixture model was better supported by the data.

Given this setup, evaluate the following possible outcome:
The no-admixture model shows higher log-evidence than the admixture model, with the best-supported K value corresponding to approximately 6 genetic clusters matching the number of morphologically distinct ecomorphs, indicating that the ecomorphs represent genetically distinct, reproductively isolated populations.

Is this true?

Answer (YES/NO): NO